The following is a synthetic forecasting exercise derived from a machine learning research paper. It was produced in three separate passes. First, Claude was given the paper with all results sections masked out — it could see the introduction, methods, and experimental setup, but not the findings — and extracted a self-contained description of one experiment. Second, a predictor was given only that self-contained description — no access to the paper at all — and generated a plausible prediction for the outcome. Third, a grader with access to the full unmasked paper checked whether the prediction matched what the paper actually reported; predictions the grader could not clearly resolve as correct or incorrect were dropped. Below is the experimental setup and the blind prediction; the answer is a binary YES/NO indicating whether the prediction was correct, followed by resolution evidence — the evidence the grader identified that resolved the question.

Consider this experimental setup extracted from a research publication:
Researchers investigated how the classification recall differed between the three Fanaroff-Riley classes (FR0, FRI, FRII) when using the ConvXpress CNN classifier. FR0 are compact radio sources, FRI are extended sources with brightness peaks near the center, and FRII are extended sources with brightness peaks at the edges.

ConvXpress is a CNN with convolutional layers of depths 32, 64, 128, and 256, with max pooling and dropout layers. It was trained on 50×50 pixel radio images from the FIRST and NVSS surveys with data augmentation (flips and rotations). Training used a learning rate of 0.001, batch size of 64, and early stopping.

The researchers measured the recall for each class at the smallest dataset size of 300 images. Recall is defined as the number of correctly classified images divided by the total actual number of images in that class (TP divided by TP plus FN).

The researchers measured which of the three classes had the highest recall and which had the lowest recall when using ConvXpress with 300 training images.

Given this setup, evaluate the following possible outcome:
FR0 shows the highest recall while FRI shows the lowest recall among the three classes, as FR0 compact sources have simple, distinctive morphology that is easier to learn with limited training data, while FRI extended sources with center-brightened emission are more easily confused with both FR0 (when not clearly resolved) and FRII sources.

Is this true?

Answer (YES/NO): YES